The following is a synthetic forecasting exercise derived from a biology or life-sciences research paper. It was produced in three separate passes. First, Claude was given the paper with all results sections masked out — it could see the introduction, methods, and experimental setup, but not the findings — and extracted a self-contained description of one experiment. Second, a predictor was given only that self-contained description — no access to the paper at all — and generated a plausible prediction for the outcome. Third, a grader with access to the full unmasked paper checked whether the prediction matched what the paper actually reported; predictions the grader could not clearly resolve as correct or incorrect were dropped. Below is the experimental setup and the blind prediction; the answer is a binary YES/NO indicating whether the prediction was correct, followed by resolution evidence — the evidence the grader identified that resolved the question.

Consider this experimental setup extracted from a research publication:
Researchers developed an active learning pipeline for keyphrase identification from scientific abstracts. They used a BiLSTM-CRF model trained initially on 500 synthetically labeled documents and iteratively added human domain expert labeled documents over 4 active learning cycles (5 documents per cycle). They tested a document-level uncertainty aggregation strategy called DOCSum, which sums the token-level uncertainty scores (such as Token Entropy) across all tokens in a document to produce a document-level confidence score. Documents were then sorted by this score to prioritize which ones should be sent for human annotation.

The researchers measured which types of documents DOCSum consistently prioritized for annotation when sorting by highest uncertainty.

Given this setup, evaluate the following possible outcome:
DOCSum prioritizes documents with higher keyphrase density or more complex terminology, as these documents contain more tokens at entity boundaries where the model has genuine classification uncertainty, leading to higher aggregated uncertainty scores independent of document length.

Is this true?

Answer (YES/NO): NO